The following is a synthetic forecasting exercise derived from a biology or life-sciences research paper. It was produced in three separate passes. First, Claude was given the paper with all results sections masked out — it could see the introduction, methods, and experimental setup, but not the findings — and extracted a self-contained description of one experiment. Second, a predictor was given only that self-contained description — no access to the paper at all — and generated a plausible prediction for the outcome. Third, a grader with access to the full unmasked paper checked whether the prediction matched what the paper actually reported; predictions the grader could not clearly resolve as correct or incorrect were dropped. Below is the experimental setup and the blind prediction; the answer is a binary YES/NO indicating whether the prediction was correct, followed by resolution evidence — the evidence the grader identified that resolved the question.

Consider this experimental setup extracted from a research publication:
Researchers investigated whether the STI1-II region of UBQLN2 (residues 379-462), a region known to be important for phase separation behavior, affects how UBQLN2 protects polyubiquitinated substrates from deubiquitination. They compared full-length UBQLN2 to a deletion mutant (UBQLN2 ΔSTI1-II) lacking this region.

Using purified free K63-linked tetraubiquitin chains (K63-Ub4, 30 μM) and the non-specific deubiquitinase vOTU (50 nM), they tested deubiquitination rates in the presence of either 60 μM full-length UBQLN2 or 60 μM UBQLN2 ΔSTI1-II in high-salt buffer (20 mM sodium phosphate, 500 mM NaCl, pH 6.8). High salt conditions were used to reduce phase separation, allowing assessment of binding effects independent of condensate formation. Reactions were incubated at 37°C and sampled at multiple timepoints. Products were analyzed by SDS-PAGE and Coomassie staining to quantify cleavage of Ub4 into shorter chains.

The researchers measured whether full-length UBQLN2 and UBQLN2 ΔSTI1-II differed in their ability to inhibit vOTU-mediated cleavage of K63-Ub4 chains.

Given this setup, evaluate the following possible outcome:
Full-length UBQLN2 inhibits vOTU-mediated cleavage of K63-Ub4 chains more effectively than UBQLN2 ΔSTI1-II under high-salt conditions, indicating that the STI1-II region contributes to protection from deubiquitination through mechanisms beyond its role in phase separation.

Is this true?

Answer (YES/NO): NO